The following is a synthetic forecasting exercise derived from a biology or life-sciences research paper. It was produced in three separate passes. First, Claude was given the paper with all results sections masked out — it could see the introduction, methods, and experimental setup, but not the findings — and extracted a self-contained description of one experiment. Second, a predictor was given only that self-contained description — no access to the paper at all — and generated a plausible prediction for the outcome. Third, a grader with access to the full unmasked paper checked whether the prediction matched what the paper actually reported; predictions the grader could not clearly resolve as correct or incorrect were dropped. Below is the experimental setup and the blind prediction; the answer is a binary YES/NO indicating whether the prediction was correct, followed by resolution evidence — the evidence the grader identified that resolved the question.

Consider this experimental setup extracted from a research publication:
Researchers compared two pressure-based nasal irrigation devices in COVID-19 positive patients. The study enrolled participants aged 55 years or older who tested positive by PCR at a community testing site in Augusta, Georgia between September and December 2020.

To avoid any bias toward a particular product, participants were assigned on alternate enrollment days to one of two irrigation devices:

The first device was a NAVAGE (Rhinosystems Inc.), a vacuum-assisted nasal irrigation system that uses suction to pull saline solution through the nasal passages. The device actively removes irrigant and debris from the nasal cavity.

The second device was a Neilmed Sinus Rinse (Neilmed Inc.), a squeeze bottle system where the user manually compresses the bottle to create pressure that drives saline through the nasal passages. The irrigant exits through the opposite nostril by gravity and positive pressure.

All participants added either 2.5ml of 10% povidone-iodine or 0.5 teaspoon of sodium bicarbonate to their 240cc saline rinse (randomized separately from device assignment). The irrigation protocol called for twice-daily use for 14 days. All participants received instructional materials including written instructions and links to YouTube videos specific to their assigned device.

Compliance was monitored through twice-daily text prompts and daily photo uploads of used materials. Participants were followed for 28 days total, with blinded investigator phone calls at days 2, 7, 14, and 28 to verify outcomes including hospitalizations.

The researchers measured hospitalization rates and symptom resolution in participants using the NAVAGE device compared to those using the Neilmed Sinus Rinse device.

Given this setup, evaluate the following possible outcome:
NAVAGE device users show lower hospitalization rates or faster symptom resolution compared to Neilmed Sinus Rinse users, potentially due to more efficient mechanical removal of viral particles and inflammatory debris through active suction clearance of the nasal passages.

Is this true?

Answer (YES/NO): NO